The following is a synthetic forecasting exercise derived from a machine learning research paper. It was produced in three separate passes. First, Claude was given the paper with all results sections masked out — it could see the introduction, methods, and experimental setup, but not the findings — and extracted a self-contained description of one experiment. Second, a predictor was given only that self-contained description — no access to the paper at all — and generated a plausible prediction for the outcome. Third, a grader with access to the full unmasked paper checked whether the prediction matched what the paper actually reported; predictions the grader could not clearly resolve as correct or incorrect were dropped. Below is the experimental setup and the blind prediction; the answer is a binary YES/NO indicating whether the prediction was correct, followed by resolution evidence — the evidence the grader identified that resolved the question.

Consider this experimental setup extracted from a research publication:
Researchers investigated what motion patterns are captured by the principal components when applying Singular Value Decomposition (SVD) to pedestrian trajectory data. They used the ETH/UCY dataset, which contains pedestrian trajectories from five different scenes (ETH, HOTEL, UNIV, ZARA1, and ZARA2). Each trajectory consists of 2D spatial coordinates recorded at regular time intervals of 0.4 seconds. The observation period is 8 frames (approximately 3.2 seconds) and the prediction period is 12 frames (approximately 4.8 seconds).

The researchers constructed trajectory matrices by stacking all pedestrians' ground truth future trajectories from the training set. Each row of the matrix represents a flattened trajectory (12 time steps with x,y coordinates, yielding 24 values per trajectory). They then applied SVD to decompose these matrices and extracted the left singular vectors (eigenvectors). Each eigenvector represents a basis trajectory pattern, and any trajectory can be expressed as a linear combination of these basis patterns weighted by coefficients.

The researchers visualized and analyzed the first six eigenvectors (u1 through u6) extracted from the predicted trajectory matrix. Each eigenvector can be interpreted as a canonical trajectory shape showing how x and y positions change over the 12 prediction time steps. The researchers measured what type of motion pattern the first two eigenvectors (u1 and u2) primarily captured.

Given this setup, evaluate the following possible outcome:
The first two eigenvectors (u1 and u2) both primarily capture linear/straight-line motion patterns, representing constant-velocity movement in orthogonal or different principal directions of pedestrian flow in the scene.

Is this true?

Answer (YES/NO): YES